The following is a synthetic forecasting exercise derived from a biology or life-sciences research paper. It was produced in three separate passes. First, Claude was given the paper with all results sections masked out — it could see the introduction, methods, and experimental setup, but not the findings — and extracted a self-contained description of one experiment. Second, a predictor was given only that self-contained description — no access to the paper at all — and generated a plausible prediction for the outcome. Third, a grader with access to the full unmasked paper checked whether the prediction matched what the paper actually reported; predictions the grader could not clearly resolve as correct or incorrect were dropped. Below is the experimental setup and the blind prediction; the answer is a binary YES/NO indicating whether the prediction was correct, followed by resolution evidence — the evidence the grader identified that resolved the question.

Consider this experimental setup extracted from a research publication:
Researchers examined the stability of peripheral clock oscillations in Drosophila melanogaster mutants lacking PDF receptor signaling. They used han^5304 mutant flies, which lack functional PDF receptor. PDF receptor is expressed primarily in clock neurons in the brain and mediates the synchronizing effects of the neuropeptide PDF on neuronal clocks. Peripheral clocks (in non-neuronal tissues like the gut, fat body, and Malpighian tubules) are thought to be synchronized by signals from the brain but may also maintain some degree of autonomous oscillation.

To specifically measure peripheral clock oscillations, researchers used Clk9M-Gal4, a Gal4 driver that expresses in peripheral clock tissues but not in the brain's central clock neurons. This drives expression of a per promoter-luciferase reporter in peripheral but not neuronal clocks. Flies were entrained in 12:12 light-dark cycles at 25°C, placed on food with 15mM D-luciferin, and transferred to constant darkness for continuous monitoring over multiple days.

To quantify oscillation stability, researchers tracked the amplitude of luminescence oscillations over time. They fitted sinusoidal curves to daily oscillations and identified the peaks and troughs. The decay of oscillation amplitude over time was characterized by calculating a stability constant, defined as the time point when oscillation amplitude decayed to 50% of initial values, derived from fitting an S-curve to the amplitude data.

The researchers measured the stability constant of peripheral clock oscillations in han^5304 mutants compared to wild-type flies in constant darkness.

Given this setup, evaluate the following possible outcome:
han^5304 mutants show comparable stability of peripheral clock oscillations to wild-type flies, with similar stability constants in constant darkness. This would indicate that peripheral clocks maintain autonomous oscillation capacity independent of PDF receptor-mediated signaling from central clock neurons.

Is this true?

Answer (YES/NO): NO